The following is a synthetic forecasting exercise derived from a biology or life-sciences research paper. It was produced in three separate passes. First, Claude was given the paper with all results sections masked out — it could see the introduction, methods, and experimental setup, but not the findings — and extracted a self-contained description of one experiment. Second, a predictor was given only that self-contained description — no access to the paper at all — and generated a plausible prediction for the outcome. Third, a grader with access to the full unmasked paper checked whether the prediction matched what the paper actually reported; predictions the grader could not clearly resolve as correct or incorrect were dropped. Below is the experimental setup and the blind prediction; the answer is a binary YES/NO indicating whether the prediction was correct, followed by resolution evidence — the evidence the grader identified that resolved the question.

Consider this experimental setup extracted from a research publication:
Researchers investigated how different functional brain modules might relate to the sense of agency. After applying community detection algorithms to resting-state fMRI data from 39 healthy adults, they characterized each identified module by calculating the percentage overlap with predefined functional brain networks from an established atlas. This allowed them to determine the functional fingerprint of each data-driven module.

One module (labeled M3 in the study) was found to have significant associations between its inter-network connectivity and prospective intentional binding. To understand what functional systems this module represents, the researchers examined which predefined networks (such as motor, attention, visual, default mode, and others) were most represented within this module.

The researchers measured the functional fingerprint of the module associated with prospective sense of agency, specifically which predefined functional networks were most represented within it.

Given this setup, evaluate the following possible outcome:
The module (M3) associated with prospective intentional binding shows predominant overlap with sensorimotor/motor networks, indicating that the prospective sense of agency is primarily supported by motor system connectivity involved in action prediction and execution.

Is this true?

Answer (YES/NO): NO